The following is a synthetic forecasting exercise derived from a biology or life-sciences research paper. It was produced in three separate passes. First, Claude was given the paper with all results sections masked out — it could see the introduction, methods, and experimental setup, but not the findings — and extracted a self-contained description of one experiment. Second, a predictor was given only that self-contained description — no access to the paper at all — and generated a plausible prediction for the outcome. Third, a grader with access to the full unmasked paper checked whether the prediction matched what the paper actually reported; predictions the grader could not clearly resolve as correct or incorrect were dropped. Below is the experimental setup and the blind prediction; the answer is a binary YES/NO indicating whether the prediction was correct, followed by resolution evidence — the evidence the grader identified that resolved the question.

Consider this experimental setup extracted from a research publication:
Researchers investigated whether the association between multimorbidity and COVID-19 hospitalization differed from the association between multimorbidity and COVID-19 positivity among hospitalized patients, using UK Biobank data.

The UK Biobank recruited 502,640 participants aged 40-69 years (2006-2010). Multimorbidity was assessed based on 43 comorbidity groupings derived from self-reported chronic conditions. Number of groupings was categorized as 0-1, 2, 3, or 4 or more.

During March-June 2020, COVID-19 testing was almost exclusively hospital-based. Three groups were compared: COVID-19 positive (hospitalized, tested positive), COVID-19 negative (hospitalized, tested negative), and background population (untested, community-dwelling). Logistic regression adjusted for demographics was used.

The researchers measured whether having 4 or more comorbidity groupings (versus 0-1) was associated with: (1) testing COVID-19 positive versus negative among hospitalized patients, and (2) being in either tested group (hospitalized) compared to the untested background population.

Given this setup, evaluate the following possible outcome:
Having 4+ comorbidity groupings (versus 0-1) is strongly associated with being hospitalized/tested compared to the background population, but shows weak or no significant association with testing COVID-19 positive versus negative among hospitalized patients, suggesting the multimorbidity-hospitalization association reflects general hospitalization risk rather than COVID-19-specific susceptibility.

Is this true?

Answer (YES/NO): YES